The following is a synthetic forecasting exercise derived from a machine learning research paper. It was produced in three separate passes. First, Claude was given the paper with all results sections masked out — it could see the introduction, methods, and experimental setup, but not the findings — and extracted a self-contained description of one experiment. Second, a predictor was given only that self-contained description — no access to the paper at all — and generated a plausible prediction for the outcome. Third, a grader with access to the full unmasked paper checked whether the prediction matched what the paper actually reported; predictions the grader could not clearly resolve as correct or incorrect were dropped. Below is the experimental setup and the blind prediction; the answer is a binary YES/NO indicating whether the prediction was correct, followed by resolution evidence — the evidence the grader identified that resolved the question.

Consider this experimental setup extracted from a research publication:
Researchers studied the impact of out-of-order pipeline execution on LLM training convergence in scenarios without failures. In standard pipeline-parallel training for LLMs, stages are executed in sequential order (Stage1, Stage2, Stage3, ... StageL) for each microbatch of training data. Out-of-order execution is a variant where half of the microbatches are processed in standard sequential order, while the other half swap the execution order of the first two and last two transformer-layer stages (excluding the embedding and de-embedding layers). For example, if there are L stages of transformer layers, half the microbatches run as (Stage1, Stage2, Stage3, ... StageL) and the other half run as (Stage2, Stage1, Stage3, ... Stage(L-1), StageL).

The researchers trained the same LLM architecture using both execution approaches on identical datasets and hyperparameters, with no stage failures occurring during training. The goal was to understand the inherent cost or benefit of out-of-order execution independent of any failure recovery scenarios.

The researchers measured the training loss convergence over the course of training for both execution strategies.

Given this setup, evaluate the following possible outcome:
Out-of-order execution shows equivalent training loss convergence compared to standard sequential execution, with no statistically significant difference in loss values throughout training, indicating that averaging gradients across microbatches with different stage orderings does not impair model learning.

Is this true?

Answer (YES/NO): NO